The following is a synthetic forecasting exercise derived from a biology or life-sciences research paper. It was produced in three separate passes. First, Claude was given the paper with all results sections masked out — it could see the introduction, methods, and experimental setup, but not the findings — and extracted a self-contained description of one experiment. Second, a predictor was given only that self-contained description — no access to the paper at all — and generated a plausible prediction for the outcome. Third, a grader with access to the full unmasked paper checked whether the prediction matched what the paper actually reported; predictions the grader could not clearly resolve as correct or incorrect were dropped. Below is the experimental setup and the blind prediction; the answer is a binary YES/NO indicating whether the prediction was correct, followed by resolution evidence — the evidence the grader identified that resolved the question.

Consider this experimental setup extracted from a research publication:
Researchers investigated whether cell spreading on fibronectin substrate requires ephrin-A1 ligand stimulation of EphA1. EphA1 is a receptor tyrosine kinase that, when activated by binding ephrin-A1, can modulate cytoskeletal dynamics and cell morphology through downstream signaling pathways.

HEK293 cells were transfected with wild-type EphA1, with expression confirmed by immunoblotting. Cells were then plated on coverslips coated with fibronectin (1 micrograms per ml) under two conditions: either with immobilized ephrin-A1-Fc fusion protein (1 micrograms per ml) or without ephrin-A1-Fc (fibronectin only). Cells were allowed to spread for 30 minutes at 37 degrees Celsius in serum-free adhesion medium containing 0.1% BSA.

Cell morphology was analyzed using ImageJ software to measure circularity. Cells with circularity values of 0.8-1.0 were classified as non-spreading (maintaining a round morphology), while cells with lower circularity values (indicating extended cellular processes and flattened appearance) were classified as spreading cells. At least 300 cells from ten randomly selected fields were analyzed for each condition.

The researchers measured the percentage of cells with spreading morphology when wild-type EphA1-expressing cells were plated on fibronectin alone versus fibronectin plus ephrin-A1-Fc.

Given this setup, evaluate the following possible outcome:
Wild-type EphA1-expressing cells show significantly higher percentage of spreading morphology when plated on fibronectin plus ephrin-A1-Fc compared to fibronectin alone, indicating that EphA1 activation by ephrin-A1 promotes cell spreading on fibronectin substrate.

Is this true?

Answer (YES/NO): NO